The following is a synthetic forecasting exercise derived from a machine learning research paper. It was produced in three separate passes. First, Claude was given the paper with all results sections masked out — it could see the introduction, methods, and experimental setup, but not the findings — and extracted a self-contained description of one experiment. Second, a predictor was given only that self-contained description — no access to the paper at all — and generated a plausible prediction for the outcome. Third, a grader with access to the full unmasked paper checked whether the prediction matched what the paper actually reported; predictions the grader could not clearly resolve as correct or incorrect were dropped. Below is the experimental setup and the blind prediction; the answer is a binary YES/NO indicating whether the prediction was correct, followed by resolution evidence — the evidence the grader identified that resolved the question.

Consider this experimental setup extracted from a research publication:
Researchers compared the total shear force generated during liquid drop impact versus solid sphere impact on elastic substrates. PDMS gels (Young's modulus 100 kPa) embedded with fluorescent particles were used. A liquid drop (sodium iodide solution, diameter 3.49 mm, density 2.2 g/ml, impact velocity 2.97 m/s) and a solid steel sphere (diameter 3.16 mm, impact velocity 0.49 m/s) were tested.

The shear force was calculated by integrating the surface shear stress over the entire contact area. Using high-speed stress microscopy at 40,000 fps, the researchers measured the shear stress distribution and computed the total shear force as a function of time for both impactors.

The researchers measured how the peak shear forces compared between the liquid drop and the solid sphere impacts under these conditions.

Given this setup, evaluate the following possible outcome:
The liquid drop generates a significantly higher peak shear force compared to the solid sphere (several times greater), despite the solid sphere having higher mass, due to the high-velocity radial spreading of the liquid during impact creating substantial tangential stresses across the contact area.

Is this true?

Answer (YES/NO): NO